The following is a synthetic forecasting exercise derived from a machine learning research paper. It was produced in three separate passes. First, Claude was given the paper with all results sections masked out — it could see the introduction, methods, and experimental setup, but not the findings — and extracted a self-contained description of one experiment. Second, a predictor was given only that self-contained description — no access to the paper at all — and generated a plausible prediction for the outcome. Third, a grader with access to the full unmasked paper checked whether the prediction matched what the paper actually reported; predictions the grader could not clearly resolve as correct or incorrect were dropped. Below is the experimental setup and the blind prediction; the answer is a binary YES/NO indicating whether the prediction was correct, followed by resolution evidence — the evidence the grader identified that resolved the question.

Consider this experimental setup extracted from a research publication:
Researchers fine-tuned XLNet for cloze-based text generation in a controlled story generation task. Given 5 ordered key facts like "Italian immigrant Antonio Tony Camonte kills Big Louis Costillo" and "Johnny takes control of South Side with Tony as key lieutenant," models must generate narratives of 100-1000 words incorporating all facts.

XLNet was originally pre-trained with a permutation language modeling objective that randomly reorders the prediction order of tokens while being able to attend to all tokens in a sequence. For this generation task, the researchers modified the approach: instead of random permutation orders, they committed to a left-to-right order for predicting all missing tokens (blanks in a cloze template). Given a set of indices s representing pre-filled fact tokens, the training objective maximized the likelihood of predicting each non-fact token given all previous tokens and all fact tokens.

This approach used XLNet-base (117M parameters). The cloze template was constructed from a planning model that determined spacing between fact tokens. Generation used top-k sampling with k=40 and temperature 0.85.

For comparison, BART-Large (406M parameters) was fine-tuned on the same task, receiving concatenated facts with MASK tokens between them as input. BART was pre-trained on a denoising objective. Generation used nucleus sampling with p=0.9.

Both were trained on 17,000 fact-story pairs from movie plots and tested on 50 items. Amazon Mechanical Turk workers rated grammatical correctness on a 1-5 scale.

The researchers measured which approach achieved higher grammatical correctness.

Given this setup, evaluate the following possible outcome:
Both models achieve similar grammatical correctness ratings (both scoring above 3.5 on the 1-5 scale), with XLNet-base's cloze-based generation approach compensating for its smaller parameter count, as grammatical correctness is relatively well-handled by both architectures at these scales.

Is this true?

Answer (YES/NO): NO